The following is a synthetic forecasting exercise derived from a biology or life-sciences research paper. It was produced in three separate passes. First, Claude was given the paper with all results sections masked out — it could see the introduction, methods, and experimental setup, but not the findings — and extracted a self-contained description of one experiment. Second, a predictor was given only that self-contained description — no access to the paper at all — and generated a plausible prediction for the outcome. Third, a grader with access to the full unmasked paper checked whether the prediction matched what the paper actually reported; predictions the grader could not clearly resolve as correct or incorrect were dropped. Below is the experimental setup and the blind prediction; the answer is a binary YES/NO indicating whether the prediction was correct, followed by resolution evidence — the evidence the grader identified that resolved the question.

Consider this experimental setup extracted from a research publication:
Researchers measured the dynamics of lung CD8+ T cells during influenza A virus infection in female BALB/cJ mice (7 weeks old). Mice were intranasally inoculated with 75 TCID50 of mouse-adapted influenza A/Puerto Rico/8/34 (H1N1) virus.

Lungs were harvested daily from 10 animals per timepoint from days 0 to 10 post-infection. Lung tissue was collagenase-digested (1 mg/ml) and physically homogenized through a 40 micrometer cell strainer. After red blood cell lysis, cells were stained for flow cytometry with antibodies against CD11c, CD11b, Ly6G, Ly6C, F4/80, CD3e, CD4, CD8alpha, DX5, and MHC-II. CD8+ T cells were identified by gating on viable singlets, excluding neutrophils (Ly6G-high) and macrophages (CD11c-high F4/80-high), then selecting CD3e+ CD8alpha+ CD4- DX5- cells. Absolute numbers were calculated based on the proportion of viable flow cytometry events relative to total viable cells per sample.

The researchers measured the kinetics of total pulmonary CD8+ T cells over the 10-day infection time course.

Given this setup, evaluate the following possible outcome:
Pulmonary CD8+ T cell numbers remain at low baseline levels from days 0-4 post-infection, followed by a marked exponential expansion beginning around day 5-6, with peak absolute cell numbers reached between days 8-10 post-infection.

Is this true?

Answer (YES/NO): NO